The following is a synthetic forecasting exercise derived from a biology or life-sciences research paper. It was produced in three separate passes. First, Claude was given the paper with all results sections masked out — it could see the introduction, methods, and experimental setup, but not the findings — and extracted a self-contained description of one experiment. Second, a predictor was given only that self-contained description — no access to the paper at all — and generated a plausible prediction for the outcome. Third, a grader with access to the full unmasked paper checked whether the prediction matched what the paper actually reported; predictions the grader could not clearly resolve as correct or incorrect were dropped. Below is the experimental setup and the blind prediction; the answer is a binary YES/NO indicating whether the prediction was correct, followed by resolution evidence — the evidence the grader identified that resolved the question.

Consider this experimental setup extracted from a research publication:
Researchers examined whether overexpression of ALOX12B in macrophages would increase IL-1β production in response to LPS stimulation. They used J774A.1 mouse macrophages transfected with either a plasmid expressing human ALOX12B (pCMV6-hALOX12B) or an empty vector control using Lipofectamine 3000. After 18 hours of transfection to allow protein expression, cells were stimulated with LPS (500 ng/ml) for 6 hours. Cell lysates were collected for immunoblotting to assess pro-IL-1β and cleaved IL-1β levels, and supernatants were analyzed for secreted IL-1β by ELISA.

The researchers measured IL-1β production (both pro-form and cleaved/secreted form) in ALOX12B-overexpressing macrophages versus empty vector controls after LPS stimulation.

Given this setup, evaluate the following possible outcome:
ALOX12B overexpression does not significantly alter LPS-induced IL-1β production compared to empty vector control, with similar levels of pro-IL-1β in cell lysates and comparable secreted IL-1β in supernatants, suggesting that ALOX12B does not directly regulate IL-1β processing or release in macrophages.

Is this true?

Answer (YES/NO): NO